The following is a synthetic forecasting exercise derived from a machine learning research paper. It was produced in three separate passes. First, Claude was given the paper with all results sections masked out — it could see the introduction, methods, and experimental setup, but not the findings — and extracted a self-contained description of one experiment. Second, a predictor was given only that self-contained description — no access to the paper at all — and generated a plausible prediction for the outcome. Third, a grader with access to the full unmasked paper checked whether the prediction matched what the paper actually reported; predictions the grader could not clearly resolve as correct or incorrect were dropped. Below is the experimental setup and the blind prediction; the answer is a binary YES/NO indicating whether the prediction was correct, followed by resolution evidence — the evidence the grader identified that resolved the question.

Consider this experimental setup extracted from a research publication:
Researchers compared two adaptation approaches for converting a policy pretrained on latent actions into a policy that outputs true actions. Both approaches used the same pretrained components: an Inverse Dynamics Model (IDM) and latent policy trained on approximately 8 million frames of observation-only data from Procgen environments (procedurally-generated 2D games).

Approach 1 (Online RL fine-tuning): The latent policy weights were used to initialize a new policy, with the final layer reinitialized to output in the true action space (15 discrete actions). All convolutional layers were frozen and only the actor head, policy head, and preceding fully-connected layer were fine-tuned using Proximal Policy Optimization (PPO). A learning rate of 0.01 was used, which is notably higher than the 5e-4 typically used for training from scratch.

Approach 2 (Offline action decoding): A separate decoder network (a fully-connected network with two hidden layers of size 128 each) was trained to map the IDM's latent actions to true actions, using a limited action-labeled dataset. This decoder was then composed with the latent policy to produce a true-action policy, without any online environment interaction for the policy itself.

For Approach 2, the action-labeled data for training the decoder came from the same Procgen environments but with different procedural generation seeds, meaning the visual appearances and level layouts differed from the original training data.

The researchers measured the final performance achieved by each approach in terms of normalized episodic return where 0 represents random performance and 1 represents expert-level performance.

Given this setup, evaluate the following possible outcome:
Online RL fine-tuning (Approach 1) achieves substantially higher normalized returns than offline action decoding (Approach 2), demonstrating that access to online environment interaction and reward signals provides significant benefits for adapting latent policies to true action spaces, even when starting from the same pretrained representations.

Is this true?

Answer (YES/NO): YES